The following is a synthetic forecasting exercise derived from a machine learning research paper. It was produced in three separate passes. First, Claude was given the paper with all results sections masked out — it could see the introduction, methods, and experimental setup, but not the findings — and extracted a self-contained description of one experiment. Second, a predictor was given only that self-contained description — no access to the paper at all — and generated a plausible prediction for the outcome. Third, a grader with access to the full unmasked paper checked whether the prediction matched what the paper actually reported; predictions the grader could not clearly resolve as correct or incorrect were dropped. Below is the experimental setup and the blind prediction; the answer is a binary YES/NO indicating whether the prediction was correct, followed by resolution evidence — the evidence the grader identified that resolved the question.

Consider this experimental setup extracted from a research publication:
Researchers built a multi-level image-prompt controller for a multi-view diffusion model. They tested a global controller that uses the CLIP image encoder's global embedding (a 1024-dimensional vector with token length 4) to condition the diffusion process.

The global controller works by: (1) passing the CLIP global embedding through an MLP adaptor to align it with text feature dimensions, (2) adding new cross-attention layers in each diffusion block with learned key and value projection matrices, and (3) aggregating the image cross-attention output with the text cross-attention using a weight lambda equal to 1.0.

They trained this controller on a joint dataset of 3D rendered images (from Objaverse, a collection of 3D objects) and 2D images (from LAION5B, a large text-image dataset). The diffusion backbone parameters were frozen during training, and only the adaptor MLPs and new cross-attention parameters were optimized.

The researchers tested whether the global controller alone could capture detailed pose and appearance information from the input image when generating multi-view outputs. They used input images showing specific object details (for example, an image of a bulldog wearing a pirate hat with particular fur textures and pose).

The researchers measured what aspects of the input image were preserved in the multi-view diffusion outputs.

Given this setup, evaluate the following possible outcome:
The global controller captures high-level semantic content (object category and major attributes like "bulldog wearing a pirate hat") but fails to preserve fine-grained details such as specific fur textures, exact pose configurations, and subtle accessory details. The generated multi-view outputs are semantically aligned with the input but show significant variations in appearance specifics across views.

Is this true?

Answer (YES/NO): YES